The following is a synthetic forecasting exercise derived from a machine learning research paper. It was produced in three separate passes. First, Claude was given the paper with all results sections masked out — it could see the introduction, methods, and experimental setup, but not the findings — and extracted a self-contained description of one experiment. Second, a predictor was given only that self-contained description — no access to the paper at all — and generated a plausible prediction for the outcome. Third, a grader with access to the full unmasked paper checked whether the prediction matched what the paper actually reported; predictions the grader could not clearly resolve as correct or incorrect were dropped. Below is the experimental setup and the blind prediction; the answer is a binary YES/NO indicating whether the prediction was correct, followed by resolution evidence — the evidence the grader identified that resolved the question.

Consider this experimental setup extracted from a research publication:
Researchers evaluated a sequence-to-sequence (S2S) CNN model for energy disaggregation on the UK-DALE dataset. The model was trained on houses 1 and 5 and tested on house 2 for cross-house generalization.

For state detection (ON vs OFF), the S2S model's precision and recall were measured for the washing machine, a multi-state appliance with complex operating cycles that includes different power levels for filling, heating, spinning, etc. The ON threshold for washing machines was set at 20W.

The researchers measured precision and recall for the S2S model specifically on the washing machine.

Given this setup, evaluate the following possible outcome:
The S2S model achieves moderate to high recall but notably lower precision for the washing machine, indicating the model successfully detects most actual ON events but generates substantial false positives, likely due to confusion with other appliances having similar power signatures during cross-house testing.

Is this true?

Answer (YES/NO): YES